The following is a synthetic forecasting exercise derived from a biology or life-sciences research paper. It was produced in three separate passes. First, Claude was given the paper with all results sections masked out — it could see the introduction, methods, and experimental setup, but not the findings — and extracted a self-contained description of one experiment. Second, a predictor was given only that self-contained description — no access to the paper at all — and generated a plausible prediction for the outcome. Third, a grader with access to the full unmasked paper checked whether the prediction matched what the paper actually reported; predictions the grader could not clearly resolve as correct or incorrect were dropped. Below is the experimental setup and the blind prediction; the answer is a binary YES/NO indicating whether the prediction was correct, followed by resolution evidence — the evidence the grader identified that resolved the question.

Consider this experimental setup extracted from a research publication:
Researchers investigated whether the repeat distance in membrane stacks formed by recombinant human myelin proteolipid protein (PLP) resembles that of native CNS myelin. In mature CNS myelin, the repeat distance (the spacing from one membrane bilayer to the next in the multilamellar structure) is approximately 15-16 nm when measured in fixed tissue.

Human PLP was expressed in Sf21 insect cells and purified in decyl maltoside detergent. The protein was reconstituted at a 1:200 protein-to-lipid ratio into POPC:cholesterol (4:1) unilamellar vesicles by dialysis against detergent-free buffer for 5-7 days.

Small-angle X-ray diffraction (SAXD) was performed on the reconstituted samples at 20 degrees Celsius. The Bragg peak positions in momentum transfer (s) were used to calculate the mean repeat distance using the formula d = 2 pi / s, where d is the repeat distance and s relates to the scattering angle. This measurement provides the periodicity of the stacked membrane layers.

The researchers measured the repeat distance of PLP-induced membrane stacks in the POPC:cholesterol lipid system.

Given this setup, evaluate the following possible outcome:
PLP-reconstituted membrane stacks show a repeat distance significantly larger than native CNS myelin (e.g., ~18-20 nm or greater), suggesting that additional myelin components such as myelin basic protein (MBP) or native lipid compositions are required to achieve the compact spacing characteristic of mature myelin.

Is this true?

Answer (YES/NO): NO